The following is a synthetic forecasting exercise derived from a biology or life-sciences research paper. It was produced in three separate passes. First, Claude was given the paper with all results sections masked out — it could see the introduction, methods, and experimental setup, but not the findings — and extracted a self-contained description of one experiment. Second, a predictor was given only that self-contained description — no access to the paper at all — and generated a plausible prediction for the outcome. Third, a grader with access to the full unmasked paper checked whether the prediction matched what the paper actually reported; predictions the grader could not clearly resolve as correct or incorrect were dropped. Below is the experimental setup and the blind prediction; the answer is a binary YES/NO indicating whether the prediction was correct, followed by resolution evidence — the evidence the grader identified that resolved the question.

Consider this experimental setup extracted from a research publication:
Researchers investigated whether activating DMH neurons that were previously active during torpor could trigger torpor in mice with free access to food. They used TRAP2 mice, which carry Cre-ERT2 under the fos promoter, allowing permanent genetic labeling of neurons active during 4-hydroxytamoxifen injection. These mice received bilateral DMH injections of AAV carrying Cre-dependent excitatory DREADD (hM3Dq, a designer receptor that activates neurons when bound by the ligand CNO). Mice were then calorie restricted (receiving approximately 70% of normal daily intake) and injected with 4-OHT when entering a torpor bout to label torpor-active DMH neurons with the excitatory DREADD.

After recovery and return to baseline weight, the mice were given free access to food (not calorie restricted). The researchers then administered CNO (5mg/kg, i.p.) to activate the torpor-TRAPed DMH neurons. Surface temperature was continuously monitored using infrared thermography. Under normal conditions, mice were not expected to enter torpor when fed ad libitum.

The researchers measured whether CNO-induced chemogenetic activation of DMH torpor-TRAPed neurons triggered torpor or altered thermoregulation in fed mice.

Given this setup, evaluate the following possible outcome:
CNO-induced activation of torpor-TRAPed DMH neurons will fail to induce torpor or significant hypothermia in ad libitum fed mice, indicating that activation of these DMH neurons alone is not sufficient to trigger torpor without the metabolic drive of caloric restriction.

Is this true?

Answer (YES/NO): YES